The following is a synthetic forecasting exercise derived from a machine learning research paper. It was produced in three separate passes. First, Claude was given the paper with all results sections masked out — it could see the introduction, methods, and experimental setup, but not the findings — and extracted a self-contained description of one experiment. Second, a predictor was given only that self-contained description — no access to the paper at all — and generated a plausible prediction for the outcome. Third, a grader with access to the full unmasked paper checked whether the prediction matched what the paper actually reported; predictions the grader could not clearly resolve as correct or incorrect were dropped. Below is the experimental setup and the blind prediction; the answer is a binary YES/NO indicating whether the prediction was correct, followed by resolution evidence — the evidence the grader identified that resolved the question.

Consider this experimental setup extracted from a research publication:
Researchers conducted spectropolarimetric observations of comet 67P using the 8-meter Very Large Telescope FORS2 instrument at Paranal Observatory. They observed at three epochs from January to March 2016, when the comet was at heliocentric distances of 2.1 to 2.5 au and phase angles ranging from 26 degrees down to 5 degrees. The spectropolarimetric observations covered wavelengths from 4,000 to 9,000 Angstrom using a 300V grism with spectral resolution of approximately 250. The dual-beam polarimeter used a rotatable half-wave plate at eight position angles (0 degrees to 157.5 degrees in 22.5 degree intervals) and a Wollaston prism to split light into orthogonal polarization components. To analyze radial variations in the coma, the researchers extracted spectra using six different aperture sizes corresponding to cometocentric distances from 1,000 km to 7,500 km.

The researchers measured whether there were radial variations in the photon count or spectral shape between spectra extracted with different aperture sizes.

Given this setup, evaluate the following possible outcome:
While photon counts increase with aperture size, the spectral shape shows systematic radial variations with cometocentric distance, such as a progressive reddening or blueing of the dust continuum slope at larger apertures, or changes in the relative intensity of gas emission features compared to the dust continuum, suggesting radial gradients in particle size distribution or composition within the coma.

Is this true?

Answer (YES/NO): NO